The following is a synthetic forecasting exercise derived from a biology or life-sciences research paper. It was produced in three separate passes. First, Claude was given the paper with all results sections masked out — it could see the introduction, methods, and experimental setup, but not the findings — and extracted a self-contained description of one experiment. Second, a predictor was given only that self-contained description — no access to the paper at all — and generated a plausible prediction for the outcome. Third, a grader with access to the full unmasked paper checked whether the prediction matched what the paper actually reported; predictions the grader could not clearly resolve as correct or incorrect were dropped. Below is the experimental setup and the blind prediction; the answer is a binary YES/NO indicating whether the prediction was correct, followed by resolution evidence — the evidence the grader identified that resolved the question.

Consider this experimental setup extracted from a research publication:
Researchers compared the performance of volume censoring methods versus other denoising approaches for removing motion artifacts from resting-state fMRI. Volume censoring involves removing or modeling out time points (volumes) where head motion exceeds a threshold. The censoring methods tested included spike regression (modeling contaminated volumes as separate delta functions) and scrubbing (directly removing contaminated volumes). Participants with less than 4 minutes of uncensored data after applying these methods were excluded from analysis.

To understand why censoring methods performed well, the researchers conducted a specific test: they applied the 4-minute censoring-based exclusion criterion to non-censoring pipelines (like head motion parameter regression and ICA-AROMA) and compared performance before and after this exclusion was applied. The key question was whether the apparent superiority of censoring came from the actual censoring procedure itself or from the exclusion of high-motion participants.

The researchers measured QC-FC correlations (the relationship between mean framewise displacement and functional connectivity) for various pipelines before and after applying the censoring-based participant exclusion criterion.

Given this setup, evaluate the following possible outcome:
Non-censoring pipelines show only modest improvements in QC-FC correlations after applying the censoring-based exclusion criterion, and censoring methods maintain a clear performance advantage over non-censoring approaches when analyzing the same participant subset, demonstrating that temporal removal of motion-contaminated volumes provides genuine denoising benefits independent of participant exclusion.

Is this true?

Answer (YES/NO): NO